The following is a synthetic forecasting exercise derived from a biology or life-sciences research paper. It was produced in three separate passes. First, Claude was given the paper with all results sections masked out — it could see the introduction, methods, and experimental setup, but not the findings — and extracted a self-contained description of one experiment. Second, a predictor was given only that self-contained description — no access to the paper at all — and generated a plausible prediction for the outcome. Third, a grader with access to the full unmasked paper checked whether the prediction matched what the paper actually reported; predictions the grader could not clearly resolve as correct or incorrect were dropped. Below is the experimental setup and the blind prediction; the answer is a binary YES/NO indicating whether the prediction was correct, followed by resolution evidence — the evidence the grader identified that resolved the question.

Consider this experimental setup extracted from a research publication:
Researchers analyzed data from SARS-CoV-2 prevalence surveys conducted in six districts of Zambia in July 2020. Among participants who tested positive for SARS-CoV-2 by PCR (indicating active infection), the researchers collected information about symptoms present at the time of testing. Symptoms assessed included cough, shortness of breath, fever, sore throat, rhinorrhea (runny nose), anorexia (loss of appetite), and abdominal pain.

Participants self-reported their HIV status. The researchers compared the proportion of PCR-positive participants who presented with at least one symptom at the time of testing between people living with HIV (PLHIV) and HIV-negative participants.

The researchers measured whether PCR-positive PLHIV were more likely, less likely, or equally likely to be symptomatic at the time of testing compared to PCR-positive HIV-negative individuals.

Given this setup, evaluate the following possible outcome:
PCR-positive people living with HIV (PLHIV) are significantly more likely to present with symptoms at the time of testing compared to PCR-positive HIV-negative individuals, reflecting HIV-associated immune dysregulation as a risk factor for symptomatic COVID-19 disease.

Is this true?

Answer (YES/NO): YES